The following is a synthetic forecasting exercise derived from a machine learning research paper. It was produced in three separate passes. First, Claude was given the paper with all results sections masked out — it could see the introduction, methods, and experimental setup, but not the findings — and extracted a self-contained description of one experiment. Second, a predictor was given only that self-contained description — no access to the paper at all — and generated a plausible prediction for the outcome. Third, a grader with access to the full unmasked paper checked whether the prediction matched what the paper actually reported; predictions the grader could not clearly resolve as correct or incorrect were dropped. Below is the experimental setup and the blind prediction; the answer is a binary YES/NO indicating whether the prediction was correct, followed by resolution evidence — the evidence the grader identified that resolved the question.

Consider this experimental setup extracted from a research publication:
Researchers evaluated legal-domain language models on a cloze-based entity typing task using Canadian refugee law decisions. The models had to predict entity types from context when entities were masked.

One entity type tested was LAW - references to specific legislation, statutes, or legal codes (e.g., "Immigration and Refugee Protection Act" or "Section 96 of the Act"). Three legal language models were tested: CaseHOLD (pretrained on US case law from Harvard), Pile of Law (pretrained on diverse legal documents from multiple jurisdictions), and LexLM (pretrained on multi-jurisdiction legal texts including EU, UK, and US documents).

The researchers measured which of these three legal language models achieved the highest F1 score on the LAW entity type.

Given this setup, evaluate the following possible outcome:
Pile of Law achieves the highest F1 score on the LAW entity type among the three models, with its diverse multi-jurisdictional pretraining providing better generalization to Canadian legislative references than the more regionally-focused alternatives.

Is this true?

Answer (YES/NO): NO